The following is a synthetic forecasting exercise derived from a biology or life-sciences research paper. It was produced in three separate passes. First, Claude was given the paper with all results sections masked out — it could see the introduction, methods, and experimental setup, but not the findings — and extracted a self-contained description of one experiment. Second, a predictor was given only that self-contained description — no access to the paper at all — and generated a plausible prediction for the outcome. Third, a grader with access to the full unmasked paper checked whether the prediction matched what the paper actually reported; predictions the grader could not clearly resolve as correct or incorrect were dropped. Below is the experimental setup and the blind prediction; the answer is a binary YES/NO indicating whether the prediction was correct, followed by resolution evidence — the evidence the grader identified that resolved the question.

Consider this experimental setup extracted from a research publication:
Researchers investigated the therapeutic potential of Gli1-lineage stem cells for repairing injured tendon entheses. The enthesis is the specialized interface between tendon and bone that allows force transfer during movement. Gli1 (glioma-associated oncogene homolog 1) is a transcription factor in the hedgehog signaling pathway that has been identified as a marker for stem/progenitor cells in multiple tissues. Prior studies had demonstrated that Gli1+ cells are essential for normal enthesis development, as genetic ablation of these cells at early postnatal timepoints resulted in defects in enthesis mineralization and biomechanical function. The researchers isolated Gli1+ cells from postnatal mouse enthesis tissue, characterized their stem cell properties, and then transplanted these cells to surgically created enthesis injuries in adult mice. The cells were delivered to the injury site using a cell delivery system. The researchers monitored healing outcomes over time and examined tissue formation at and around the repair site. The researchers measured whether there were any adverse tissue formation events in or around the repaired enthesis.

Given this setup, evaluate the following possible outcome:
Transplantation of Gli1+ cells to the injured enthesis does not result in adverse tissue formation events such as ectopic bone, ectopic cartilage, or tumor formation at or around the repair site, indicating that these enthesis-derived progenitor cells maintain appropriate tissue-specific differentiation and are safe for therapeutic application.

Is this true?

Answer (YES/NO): NO